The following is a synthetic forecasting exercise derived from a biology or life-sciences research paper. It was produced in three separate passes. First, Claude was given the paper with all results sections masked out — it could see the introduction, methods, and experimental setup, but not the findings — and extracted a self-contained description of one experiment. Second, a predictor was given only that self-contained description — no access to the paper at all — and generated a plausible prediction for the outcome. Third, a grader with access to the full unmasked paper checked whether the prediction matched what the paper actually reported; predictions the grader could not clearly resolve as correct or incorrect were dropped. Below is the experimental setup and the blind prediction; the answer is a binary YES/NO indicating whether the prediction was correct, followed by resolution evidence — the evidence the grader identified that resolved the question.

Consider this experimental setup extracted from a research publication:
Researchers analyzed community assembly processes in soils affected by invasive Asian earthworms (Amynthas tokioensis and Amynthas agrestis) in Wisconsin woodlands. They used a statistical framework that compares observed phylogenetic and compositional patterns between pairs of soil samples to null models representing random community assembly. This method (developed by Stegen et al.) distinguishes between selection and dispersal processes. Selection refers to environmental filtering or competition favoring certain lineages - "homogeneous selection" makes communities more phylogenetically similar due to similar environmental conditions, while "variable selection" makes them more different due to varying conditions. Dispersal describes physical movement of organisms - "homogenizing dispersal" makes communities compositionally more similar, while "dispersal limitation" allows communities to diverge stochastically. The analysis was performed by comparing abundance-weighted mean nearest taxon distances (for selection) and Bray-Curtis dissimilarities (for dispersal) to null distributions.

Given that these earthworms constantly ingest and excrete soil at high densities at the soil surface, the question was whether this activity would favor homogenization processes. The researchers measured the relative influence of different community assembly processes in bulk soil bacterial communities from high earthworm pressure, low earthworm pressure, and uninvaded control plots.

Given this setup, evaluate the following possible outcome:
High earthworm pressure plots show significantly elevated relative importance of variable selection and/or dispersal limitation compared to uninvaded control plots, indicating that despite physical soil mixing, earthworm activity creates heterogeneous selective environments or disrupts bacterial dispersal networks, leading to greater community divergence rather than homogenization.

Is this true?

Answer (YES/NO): NO